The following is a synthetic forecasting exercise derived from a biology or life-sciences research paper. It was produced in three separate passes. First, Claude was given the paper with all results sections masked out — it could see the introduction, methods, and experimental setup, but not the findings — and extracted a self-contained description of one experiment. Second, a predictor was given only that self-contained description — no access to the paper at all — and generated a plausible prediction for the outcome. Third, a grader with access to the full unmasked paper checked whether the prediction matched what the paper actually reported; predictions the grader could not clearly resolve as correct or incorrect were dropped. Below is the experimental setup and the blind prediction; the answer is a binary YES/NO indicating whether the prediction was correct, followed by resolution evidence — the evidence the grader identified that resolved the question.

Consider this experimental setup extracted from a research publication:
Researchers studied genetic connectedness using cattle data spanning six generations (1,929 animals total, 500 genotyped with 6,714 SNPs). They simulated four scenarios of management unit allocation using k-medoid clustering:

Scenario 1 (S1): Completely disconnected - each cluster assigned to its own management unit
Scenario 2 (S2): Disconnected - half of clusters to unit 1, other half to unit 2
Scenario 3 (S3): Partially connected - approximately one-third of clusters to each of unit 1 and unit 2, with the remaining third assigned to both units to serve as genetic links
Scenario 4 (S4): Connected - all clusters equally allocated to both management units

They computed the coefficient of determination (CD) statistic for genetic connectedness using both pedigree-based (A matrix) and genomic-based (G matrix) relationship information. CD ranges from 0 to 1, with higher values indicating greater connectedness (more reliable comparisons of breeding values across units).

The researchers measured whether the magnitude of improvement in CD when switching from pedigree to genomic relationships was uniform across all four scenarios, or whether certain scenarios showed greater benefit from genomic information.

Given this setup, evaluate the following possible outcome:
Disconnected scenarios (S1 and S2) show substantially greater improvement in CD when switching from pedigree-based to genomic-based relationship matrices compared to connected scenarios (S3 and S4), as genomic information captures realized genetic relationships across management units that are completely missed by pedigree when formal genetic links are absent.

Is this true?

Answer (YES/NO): YES